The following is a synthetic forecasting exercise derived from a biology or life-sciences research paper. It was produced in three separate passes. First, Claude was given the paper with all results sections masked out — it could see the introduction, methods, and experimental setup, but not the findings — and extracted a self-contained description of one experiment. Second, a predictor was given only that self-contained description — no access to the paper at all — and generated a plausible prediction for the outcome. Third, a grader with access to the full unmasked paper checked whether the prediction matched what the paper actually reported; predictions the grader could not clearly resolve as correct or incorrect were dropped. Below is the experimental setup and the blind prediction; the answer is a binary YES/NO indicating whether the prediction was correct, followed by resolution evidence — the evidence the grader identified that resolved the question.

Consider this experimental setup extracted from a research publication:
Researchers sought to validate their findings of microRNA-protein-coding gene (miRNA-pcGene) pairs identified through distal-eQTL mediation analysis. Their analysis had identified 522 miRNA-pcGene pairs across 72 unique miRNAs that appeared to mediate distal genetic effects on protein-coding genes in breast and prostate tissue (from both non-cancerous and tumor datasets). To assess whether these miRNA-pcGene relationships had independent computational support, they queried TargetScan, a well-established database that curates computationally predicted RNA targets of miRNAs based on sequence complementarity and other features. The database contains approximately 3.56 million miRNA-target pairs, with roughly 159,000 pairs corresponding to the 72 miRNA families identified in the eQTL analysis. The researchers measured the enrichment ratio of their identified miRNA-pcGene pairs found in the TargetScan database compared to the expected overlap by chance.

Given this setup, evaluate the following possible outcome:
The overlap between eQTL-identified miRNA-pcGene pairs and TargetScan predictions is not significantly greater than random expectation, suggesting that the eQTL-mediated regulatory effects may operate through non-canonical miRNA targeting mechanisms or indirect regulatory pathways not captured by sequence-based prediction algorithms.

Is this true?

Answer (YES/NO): NO